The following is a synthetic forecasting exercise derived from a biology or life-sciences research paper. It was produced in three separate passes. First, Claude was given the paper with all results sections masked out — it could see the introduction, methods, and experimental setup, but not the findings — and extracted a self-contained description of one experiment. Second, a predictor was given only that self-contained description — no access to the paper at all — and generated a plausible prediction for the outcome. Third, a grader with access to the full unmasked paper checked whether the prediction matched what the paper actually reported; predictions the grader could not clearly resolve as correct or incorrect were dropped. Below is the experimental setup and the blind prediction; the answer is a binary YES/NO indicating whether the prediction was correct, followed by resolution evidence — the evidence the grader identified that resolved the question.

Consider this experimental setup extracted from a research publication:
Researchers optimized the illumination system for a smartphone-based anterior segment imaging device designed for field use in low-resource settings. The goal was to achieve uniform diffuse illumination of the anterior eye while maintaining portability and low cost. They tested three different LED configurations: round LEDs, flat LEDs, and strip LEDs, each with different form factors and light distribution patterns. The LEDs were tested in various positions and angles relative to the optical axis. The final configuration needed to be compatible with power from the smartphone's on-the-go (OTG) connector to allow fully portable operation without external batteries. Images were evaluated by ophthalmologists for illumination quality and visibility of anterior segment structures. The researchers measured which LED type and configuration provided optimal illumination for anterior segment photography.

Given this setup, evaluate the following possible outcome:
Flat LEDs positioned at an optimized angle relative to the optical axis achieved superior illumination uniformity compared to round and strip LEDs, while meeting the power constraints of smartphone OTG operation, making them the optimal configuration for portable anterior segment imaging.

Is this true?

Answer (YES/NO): YES